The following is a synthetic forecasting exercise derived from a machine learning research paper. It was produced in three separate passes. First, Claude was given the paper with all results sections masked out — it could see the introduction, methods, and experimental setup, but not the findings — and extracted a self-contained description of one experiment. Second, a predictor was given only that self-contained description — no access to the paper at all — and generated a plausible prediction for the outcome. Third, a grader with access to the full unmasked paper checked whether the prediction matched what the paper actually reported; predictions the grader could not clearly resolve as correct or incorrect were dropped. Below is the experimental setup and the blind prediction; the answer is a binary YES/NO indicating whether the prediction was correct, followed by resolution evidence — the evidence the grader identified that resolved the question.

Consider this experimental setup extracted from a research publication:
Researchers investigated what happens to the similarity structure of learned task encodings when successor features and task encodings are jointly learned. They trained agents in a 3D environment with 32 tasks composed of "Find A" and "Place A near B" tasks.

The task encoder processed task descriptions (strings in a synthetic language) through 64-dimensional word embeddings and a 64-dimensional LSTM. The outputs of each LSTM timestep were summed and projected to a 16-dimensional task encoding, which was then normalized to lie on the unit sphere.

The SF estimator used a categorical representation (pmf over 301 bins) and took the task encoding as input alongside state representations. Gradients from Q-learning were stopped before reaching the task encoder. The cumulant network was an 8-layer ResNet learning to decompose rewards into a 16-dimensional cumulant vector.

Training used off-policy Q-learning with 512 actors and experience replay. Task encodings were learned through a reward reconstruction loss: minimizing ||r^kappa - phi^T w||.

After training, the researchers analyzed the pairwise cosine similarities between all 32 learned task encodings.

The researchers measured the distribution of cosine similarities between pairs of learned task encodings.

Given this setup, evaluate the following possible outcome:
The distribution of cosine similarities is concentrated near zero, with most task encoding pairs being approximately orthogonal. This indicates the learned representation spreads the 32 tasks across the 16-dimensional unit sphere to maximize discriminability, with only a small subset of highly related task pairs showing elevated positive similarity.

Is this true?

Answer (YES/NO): NO